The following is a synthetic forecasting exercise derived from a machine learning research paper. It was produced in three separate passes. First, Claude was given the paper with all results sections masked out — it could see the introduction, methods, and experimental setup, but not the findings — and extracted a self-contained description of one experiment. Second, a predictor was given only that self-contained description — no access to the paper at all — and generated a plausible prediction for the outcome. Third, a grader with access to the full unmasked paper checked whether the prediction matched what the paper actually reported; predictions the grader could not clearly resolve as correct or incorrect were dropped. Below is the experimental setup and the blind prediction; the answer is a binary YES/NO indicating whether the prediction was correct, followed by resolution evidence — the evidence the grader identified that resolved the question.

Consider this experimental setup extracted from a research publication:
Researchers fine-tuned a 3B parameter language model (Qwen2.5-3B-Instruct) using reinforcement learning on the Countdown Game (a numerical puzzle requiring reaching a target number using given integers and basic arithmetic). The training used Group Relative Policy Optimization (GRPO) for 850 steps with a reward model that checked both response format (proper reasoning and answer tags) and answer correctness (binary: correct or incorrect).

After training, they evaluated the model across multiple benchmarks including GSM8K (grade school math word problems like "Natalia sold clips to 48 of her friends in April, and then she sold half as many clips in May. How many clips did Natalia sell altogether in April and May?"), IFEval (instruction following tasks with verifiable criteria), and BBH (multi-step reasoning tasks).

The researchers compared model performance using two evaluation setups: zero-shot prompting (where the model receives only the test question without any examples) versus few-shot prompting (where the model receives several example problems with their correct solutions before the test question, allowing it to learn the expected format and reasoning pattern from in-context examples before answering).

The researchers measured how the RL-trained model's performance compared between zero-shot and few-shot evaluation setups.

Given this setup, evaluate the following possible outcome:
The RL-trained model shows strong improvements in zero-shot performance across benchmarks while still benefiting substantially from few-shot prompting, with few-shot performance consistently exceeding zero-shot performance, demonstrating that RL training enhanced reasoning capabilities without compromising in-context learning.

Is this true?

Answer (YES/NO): NO